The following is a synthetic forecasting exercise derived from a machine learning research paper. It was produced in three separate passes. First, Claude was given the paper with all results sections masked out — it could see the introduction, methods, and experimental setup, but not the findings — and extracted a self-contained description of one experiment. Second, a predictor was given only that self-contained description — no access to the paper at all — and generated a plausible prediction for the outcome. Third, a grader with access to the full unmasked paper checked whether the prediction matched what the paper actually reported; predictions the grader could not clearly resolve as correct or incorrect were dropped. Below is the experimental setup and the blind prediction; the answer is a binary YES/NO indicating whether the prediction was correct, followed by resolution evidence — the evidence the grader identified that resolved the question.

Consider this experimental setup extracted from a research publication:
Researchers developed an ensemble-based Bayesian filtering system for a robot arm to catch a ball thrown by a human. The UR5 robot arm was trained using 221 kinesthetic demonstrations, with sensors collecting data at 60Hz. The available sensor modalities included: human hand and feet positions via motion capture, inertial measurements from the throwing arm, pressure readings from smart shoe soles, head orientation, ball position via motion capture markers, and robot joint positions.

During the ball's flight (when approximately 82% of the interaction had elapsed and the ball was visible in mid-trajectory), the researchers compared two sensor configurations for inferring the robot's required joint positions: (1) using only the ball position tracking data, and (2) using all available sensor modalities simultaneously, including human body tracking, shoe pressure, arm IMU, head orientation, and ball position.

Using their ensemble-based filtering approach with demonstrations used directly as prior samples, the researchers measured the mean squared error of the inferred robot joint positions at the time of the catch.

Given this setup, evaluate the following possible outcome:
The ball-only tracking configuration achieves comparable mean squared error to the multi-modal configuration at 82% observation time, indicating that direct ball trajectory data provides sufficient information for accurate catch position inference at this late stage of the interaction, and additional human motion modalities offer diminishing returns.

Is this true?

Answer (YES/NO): NO